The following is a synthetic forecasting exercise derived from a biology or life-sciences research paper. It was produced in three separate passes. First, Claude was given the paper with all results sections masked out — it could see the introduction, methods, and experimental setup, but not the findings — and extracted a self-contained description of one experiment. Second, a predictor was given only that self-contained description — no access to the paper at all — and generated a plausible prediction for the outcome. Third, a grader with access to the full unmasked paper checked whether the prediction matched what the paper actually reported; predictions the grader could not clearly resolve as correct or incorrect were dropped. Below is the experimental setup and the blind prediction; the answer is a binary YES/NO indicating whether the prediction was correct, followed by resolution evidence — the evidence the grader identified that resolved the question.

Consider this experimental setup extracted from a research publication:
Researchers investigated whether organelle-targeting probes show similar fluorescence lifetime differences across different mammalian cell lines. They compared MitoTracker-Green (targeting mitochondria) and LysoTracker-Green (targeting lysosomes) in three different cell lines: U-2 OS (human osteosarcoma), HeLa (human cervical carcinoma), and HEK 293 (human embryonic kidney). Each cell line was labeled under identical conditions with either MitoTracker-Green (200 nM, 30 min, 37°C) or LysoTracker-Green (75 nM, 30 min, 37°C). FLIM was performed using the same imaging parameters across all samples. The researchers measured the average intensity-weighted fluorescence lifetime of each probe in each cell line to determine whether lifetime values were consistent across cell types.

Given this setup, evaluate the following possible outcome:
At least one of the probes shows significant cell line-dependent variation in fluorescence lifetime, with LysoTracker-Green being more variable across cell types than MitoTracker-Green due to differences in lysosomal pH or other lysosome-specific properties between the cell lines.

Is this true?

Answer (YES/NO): YES